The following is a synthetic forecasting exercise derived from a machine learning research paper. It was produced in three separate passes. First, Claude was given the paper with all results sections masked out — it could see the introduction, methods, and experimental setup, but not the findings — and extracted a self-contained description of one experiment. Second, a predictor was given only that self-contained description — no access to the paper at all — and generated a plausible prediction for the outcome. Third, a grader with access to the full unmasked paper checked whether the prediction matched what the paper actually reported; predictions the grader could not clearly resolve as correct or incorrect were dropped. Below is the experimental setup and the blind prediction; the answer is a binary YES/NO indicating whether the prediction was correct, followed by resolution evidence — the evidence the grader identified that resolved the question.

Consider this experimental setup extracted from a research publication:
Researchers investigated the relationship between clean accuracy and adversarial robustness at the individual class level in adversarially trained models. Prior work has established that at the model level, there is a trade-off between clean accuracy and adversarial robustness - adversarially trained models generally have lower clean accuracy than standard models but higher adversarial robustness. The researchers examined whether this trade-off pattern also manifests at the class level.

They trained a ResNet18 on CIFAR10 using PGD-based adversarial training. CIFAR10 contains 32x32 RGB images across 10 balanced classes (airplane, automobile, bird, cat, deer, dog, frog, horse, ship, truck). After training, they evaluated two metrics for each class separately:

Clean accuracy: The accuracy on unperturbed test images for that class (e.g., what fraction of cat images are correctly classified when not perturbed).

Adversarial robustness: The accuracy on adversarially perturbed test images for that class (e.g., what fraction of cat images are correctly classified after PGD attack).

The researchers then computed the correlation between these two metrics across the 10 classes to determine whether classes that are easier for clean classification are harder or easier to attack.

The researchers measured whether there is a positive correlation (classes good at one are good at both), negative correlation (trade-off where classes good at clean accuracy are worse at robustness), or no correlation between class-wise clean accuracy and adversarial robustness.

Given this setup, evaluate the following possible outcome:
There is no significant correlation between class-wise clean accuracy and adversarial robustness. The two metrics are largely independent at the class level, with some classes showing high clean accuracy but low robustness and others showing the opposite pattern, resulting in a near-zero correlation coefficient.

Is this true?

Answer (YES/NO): NO